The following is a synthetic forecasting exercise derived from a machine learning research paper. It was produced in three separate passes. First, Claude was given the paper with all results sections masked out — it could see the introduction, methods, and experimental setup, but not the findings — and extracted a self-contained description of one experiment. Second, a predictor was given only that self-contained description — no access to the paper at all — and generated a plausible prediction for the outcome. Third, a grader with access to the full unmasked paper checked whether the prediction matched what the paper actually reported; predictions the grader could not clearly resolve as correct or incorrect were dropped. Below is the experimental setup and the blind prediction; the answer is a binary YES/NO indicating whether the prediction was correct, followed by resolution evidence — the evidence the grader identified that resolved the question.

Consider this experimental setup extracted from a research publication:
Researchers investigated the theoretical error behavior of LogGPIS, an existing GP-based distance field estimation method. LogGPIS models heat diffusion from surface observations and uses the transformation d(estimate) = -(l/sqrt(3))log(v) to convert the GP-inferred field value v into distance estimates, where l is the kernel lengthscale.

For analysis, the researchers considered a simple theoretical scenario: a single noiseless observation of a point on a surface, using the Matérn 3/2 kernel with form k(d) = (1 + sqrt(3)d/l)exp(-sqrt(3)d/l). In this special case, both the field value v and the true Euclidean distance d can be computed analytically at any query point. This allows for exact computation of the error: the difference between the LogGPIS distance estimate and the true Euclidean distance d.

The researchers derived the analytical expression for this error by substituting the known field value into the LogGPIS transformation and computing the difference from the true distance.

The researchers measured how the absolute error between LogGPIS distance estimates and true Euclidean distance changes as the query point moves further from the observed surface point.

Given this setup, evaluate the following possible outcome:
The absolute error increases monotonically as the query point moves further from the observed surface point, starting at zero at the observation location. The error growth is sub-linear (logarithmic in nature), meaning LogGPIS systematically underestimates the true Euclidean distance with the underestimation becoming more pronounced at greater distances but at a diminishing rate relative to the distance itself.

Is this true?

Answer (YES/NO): YES